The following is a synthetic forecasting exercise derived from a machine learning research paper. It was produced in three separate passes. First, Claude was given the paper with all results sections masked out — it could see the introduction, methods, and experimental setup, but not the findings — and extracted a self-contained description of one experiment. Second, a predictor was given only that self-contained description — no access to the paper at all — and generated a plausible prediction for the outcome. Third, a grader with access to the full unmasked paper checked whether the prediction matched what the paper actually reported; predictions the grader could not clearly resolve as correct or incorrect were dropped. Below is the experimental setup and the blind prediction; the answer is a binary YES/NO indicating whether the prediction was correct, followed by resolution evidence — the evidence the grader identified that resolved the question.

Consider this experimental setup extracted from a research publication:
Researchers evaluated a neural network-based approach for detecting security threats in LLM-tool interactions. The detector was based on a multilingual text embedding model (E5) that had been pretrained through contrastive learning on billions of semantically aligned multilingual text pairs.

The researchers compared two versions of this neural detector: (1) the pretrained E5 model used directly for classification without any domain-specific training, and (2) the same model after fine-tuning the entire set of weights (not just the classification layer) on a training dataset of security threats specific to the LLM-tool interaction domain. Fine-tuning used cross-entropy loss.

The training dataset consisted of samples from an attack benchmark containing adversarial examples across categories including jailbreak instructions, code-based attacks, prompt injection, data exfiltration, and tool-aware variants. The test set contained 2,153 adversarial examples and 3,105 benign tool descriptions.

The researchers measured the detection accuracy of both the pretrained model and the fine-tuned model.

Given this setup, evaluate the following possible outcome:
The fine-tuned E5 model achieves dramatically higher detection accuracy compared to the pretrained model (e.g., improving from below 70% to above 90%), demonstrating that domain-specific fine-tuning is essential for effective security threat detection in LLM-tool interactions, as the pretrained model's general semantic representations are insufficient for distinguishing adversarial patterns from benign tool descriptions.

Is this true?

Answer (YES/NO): YES